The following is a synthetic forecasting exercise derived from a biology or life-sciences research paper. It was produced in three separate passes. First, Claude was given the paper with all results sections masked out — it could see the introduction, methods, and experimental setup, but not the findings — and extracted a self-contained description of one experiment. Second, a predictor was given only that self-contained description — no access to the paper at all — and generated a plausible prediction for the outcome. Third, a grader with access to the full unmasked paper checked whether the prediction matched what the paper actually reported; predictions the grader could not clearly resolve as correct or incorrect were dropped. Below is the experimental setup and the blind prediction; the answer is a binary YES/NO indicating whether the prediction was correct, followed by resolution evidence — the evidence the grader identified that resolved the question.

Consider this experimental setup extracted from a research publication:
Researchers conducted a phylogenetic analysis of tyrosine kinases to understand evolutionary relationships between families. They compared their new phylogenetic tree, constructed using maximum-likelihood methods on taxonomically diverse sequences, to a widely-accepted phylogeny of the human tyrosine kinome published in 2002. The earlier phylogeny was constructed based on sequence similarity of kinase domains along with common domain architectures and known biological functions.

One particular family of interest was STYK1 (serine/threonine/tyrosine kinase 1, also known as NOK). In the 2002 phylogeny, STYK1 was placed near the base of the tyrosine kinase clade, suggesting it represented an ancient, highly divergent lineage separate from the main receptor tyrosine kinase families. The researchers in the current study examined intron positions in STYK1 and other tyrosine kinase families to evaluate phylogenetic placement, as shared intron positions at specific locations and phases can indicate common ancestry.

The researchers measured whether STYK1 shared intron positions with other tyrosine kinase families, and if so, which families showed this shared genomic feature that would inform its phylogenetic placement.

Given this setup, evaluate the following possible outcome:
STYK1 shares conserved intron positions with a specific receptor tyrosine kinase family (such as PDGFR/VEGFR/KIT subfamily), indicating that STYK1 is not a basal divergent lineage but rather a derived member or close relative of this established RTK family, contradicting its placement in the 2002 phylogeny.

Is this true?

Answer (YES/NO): NO